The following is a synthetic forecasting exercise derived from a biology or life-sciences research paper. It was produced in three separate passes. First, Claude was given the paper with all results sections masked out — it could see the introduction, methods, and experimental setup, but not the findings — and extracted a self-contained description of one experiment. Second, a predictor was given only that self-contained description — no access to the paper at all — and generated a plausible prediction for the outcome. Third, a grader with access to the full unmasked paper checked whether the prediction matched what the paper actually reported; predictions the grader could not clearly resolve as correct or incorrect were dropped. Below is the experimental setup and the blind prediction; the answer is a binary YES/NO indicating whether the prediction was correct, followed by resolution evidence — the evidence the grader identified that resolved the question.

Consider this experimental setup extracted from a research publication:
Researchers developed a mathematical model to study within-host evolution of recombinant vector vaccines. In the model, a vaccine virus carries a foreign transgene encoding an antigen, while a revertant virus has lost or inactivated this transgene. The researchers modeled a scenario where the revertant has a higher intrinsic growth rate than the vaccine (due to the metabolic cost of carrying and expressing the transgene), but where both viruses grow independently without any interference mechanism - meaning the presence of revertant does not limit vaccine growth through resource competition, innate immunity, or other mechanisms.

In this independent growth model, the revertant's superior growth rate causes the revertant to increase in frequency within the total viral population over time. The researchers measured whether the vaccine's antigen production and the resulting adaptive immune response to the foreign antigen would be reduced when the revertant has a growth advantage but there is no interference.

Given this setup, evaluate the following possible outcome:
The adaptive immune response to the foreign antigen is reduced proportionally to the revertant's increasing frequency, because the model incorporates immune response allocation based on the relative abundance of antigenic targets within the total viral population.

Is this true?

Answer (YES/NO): NO